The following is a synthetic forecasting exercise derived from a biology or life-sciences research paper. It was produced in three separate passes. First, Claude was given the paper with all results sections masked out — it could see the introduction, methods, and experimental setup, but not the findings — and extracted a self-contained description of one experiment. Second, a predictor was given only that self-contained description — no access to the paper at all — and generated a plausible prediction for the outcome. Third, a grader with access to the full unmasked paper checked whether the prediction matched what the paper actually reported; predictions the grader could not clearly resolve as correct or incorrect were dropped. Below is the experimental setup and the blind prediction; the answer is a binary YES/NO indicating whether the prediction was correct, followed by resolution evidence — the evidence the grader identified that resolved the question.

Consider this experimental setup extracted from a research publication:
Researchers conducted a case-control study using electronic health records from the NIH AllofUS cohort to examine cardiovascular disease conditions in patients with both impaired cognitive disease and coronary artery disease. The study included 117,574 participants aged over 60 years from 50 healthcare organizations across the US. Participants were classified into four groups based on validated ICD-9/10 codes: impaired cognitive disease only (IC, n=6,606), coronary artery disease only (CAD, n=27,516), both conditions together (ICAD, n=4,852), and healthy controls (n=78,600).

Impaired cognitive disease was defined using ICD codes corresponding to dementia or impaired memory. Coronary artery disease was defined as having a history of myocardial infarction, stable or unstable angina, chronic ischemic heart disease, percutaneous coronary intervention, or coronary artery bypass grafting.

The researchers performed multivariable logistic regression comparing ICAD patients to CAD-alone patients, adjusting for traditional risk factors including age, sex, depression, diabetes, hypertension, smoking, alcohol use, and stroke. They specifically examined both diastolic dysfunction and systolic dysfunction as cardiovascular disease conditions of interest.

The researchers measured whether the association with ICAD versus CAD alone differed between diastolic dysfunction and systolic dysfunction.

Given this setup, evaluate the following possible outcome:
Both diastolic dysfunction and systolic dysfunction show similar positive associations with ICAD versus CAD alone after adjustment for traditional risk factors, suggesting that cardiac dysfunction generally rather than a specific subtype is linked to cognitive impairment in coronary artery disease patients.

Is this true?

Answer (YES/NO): NO